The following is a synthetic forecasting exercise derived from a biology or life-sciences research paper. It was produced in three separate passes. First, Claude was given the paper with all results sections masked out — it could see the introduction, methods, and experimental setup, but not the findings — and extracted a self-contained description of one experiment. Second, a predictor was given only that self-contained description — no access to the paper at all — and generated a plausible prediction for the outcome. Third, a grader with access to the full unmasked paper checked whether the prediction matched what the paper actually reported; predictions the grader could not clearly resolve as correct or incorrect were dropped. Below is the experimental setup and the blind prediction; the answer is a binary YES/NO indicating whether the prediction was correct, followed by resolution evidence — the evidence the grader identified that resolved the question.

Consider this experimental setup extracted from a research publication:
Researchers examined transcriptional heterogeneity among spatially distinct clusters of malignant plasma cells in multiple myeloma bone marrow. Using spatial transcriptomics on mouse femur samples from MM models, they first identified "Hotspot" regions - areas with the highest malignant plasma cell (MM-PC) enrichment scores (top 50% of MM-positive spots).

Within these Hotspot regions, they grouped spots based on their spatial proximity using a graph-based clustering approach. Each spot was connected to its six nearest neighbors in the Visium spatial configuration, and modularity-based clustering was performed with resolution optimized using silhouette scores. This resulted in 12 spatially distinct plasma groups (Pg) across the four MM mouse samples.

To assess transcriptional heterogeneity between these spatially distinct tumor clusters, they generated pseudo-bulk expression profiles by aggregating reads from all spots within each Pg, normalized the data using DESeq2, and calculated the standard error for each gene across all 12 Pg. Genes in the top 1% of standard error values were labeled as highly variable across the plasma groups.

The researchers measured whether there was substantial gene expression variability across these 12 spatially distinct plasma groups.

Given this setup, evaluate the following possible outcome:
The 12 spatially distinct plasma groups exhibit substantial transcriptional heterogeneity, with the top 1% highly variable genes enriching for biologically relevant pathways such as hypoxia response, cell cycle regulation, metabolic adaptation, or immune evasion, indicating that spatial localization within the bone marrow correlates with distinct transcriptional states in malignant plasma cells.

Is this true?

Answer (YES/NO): NO